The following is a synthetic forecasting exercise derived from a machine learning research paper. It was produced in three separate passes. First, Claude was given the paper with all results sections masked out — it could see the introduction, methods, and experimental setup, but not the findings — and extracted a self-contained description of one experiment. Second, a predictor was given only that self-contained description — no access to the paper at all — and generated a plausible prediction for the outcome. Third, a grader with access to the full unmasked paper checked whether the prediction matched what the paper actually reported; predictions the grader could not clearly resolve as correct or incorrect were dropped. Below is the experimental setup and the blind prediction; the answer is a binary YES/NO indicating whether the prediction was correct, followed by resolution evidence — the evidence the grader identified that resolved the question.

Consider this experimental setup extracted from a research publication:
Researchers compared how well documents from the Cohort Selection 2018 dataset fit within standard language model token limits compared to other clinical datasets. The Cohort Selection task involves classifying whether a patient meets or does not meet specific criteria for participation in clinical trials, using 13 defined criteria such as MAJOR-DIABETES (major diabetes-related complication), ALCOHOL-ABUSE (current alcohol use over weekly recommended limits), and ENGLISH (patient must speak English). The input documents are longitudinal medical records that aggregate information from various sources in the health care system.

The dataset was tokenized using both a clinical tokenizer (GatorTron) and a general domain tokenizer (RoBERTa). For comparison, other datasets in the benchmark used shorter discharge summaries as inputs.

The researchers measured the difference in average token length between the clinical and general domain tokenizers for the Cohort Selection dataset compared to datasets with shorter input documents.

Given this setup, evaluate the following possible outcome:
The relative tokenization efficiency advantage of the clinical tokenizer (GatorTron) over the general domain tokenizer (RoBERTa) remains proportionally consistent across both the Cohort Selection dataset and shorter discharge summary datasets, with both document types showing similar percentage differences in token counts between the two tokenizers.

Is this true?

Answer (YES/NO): NO